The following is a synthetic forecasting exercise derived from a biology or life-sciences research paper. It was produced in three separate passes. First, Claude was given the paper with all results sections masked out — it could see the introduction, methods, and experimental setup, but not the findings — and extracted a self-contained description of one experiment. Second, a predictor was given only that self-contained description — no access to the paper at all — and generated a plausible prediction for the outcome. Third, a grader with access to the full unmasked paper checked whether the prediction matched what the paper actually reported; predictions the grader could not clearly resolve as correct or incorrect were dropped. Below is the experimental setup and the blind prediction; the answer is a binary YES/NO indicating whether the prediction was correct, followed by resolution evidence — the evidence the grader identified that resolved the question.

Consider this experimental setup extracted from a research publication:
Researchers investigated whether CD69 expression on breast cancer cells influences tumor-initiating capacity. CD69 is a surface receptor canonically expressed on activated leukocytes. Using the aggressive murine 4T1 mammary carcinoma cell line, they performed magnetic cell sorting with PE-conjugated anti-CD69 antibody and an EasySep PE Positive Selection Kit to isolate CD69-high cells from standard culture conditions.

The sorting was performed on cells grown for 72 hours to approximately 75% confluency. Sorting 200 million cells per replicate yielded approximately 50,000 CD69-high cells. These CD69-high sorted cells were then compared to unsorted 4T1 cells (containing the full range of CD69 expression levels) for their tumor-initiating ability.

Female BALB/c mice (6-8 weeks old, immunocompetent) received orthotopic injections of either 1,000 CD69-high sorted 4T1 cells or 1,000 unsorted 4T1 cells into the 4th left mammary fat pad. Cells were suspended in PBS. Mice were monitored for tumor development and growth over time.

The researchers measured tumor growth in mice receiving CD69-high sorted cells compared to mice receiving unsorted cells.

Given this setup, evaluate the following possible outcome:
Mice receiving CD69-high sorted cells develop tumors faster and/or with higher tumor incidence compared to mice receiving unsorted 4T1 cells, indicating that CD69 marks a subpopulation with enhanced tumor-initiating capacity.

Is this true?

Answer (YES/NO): YES